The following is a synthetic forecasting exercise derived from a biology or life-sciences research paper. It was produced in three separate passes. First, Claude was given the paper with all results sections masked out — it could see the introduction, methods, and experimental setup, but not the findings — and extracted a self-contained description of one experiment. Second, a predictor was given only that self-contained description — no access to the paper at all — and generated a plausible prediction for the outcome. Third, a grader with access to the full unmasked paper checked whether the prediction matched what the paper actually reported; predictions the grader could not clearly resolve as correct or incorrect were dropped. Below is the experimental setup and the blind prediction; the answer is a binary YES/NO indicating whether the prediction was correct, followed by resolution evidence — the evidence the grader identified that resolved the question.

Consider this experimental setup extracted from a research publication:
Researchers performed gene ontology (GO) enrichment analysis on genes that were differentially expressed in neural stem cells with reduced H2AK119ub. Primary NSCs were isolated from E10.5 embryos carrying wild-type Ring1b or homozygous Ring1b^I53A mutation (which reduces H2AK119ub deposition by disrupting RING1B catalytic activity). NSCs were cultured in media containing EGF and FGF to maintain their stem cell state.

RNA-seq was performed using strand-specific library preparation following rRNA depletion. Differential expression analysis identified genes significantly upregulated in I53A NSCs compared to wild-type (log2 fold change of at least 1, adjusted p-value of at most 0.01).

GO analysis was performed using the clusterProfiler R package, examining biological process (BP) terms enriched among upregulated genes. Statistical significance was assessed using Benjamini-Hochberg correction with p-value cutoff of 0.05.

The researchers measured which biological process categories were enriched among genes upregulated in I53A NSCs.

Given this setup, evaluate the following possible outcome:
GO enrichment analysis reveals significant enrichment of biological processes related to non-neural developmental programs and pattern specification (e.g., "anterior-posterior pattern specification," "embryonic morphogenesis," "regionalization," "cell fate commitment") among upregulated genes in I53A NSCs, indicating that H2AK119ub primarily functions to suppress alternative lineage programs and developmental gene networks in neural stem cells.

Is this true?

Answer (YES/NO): YES